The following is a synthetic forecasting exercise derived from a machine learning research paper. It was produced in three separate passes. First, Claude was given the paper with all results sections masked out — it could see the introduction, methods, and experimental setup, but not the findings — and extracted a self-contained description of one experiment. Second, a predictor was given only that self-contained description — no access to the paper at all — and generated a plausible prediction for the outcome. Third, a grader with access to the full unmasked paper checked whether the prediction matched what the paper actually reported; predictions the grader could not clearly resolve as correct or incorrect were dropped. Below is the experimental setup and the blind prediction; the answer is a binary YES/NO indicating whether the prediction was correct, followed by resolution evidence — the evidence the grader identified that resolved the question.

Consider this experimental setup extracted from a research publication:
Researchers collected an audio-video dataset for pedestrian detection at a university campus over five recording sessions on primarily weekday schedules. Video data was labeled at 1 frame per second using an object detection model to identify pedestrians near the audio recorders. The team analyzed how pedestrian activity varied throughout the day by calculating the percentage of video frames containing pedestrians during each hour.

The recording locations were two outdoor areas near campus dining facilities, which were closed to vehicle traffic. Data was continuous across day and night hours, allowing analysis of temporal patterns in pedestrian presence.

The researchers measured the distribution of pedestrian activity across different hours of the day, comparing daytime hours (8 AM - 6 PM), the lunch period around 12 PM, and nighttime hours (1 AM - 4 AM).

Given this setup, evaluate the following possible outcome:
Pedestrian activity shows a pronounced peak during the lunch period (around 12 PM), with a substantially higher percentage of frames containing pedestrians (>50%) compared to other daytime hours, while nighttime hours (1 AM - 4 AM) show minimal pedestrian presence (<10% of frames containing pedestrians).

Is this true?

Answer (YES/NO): NO